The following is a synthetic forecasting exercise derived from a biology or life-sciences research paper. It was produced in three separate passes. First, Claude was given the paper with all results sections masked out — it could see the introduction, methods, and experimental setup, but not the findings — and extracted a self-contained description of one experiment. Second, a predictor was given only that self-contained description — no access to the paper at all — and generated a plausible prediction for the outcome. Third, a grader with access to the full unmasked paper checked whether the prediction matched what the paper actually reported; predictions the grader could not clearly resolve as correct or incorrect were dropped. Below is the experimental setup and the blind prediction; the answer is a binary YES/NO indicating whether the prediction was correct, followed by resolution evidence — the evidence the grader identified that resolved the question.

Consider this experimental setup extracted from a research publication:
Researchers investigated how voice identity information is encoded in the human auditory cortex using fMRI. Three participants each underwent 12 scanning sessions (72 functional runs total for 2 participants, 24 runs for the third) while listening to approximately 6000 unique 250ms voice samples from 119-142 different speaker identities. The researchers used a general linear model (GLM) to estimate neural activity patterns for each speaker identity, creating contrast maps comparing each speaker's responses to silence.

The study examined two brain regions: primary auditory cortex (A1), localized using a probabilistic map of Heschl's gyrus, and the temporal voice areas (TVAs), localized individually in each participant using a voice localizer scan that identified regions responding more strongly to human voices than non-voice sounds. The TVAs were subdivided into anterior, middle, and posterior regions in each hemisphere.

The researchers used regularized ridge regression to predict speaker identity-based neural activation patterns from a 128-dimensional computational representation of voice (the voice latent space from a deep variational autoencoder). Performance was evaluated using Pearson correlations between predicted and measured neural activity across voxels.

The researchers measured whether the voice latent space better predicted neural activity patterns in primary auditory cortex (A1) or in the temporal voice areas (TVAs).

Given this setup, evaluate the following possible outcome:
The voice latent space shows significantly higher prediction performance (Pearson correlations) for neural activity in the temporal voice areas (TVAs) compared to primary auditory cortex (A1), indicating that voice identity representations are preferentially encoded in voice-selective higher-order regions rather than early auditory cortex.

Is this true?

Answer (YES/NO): NO